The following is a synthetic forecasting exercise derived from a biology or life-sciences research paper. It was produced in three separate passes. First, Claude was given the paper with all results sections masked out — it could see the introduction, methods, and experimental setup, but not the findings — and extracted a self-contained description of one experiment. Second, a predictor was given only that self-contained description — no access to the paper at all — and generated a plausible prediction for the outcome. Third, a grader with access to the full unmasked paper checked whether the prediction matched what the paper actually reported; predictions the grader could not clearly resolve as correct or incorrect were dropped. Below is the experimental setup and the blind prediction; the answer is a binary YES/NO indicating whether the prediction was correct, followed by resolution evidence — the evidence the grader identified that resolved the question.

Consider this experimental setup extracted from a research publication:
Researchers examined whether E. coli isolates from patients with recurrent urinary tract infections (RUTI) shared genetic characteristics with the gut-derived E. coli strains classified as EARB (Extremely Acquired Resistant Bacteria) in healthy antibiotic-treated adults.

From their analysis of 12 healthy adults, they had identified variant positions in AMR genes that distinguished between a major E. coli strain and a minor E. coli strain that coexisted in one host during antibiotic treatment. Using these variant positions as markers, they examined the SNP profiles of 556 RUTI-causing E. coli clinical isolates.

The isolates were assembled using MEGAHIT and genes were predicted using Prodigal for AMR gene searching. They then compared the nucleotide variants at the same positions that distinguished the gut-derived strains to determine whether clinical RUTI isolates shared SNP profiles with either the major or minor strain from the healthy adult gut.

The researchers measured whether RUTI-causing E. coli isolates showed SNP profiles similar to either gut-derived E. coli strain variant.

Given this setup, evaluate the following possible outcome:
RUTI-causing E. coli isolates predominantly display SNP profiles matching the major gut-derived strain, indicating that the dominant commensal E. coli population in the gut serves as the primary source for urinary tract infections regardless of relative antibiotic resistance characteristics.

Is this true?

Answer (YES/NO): YES